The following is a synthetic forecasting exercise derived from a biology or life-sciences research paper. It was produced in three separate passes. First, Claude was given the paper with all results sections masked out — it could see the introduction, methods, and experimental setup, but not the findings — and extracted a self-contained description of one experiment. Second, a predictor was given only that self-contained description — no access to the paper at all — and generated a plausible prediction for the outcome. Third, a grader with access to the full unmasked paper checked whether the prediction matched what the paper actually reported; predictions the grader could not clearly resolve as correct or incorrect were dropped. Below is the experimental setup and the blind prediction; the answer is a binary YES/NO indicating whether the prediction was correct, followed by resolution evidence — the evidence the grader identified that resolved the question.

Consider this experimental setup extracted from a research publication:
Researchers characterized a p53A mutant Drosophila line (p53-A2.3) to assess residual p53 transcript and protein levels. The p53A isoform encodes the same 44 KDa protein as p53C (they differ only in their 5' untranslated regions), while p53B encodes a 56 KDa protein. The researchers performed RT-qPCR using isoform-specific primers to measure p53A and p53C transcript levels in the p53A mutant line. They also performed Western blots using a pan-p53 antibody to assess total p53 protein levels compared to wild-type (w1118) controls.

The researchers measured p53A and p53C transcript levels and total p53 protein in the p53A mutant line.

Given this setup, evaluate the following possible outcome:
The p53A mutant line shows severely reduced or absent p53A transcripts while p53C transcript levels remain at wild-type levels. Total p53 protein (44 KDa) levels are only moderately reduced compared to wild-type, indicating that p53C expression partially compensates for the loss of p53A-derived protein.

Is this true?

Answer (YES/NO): NO